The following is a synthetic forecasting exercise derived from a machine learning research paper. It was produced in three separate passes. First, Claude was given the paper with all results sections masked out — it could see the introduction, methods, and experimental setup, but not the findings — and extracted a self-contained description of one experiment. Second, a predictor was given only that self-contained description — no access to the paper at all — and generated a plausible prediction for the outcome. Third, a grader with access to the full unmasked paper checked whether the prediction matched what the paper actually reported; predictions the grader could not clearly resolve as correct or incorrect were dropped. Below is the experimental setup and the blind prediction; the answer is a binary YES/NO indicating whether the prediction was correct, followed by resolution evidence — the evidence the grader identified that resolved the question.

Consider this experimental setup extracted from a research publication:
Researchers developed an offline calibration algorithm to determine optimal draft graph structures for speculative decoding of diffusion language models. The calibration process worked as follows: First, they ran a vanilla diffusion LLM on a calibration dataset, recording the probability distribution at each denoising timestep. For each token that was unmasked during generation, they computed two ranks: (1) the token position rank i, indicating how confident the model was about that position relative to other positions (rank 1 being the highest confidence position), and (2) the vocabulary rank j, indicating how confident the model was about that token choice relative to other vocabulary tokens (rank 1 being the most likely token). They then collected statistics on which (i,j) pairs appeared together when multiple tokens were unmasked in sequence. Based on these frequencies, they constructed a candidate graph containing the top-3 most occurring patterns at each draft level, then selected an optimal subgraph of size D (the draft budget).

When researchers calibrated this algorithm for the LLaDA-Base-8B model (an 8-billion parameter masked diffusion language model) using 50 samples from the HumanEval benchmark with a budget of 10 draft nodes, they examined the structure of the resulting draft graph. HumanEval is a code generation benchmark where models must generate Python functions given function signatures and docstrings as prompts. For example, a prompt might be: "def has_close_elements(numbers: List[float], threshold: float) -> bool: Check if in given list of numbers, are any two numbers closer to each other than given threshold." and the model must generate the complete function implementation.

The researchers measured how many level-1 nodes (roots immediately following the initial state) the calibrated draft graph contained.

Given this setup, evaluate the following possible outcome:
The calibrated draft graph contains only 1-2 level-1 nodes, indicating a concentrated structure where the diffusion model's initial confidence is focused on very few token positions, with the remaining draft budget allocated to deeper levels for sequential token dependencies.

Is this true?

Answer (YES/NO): YES